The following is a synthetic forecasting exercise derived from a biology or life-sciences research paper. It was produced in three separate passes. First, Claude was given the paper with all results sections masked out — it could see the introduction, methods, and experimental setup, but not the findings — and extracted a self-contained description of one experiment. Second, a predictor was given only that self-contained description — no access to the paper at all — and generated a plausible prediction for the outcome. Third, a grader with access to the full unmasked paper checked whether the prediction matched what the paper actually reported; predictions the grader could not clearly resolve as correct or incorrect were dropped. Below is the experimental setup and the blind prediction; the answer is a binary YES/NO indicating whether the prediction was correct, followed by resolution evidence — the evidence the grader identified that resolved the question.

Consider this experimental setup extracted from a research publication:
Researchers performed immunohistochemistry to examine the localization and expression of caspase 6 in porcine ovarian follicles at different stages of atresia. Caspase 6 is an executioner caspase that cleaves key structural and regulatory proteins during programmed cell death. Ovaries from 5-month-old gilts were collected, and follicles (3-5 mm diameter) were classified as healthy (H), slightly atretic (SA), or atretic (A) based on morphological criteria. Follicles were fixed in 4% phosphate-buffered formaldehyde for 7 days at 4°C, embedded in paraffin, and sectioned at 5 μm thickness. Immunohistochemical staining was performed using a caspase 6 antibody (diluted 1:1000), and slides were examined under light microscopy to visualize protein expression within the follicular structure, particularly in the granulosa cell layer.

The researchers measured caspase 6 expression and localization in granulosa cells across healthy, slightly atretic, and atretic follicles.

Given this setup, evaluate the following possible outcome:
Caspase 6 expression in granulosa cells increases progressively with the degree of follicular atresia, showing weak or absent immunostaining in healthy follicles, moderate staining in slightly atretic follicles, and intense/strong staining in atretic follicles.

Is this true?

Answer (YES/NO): NO